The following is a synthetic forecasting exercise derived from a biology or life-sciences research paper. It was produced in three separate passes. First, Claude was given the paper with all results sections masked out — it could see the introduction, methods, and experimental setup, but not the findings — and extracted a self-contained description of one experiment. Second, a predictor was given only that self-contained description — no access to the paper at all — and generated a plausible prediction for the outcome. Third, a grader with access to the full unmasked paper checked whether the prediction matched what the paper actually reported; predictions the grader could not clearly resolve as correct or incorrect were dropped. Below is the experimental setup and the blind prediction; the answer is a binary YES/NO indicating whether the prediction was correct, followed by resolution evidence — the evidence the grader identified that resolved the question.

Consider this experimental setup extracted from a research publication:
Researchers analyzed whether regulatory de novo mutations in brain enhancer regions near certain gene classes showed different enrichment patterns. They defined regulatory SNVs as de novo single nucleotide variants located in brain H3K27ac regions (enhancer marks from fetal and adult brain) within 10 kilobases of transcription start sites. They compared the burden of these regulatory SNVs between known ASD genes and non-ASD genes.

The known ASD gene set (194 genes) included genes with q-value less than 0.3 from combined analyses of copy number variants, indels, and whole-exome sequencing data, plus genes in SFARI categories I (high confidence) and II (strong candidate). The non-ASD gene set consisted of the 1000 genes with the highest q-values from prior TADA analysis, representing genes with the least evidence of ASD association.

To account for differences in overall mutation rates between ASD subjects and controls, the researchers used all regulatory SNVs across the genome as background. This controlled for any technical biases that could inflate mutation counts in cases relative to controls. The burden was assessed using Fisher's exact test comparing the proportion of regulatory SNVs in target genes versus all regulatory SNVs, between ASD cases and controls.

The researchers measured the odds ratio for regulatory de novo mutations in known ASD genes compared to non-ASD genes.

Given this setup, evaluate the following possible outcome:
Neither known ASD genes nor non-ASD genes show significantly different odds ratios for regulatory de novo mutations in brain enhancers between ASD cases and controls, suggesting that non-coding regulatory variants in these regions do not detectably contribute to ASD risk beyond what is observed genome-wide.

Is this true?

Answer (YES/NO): NO